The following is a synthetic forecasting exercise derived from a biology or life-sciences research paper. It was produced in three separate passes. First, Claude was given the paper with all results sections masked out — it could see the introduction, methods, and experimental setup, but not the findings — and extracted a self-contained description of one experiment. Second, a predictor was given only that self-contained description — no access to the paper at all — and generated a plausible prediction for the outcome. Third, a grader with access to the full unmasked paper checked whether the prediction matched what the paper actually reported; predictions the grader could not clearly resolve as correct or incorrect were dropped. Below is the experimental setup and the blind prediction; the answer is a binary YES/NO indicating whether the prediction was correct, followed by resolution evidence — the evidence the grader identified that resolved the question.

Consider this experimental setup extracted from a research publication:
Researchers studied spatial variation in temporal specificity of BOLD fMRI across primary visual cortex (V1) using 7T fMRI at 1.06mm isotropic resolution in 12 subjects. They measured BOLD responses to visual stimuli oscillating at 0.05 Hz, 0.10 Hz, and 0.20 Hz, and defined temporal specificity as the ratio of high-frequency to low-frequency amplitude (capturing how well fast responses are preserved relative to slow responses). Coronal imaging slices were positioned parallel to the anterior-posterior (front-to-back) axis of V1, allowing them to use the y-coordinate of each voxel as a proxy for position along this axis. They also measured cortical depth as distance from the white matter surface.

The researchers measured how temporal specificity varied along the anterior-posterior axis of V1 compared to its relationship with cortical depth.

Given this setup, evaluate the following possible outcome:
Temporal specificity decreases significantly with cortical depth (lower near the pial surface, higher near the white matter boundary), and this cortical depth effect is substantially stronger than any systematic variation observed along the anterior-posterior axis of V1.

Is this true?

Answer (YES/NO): NO